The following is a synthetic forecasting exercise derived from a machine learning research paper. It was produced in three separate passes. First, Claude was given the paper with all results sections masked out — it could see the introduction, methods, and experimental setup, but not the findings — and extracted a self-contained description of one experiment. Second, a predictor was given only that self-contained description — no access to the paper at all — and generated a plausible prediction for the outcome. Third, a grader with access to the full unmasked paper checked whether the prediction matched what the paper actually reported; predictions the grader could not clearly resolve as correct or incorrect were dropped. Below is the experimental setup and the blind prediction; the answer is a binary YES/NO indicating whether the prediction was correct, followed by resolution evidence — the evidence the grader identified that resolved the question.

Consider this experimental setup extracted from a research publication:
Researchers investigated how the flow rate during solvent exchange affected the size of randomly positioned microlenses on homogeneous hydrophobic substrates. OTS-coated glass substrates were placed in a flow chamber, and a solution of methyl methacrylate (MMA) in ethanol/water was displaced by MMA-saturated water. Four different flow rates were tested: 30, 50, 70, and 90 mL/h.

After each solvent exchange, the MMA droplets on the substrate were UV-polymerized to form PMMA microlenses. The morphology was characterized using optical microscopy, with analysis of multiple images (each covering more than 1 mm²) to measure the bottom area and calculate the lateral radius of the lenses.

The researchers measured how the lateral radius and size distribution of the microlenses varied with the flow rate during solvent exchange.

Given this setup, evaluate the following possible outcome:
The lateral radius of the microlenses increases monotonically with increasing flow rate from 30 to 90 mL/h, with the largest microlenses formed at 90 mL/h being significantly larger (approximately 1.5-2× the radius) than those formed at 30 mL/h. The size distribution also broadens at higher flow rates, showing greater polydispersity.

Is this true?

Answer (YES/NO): NO